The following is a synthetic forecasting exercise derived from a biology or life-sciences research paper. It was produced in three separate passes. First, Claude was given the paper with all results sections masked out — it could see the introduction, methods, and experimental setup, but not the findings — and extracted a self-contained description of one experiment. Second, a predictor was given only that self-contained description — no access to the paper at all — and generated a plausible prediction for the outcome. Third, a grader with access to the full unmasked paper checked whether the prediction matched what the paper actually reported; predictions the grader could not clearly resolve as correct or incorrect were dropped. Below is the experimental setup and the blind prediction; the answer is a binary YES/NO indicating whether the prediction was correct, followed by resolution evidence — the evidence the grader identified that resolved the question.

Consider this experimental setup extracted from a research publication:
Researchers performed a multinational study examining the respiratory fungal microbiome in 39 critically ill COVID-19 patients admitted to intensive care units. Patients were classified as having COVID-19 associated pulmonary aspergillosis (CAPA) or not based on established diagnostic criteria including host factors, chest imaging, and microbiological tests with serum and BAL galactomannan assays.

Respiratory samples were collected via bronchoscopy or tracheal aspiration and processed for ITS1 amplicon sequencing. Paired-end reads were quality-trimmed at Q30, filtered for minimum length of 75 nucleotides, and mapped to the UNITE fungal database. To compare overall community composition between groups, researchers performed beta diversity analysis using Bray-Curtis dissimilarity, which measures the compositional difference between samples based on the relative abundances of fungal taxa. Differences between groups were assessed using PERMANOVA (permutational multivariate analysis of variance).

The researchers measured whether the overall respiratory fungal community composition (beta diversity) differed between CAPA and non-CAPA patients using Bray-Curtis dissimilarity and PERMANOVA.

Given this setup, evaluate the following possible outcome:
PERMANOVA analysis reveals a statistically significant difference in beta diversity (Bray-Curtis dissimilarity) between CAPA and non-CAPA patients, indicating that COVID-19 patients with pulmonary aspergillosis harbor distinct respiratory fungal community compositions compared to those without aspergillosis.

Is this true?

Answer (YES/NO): NO